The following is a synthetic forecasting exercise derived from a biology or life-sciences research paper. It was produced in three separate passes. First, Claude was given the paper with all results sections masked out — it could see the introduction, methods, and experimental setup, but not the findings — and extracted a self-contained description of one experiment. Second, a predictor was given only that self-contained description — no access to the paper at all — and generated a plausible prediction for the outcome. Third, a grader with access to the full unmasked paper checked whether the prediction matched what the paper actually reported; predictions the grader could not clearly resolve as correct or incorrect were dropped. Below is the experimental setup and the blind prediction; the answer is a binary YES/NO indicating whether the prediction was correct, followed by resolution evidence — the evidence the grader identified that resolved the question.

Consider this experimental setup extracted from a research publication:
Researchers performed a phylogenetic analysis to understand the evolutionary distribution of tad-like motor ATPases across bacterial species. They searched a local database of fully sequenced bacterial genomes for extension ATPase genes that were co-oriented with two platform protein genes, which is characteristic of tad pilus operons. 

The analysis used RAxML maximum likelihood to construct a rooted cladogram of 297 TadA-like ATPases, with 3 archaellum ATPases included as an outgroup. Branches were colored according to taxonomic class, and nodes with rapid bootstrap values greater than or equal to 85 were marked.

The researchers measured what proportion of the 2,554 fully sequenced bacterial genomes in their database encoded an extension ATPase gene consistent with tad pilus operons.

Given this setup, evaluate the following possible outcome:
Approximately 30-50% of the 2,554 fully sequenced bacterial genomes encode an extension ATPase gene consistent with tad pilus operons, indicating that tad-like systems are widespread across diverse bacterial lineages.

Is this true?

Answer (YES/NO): YES